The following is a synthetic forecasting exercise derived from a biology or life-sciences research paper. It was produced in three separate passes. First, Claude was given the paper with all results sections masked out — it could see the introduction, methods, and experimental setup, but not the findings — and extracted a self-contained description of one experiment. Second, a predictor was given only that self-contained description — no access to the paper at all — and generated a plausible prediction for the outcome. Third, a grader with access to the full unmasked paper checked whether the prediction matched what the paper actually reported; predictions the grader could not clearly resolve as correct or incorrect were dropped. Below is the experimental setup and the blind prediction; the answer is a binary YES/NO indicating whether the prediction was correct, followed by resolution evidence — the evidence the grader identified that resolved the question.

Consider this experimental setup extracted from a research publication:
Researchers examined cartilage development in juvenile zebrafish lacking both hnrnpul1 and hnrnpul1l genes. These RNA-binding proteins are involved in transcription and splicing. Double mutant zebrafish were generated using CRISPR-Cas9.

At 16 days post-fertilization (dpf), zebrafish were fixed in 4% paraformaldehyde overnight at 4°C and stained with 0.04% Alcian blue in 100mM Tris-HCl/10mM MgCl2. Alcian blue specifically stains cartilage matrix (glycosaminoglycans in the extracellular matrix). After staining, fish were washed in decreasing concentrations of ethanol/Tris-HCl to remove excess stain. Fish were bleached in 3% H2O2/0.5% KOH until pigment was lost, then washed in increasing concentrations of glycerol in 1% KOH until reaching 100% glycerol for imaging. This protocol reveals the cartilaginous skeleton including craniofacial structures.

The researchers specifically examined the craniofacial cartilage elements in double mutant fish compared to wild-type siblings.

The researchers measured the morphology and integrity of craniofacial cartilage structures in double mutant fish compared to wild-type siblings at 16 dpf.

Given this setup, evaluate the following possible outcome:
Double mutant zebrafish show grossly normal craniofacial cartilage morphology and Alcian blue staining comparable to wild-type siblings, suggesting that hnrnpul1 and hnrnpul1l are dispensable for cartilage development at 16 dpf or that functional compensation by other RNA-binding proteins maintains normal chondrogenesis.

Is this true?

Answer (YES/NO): YES